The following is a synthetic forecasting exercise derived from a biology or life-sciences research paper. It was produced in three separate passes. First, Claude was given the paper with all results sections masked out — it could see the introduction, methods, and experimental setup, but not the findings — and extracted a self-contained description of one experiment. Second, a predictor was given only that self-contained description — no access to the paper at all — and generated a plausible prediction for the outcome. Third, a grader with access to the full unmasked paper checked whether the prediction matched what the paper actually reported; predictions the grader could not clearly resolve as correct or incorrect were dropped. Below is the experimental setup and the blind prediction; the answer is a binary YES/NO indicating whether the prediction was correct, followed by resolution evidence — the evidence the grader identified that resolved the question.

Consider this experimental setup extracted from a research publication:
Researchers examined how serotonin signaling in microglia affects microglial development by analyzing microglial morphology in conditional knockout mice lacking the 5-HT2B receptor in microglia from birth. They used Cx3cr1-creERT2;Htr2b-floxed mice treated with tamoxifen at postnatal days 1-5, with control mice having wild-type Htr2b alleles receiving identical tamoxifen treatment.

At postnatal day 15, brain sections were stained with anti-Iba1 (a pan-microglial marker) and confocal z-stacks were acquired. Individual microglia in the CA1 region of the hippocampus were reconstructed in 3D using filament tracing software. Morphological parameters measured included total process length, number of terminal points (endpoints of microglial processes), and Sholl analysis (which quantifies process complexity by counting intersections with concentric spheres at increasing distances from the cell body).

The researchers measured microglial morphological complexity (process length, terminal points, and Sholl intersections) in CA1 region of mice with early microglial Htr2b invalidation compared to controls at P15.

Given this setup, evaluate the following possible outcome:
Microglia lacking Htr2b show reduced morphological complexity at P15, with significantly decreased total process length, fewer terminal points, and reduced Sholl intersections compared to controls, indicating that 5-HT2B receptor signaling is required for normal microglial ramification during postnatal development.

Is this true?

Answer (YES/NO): NO